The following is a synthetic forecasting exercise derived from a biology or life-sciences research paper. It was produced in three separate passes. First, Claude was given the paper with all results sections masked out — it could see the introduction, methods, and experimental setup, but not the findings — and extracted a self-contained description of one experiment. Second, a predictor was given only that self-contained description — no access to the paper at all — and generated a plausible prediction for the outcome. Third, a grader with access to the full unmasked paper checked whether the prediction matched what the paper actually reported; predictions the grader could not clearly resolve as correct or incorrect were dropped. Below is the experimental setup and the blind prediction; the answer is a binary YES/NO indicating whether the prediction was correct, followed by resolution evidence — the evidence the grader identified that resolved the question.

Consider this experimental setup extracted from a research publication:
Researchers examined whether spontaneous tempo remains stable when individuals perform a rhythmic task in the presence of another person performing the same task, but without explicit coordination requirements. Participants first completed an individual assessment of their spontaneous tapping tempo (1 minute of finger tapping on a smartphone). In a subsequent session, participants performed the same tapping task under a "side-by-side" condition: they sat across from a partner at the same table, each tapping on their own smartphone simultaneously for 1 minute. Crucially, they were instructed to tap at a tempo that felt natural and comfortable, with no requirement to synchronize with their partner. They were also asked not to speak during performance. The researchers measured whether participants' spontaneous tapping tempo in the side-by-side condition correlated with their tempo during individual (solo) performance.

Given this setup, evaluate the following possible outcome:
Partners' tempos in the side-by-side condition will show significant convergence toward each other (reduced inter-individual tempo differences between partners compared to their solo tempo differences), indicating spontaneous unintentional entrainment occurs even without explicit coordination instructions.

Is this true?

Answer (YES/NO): NO